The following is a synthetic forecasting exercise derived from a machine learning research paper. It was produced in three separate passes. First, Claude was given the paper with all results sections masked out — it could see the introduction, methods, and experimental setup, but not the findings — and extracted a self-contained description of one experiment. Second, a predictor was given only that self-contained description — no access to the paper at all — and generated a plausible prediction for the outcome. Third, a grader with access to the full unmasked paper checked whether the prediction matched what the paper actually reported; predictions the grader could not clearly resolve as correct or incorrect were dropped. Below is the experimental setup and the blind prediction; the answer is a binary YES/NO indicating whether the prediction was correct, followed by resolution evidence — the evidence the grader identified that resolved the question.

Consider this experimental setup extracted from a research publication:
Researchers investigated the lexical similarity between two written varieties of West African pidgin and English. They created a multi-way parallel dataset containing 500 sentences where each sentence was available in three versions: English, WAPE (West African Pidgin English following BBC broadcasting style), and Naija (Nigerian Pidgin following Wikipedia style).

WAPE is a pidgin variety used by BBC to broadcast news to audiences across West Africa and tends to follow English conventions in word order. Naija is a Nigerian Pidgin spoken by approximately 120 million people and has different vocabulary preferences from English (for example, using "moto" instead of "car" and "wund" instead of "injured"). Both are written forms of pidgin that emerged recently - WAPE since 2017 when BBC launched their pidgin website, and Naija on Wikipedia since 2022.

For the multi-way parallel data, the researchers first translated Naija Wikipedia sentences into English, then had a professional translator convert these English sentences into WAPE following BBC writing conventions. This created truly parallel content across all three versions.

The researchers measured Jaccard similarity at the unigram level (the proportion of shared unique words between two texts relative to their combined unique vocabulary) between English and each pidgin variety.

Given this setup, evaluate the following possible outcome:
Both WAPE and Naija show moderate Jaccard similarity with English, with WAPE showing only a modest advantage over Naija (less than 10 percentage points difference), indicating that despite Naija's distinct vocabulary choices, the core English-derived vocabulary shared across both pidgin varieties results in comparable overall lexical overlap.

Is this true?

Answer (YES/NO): NO